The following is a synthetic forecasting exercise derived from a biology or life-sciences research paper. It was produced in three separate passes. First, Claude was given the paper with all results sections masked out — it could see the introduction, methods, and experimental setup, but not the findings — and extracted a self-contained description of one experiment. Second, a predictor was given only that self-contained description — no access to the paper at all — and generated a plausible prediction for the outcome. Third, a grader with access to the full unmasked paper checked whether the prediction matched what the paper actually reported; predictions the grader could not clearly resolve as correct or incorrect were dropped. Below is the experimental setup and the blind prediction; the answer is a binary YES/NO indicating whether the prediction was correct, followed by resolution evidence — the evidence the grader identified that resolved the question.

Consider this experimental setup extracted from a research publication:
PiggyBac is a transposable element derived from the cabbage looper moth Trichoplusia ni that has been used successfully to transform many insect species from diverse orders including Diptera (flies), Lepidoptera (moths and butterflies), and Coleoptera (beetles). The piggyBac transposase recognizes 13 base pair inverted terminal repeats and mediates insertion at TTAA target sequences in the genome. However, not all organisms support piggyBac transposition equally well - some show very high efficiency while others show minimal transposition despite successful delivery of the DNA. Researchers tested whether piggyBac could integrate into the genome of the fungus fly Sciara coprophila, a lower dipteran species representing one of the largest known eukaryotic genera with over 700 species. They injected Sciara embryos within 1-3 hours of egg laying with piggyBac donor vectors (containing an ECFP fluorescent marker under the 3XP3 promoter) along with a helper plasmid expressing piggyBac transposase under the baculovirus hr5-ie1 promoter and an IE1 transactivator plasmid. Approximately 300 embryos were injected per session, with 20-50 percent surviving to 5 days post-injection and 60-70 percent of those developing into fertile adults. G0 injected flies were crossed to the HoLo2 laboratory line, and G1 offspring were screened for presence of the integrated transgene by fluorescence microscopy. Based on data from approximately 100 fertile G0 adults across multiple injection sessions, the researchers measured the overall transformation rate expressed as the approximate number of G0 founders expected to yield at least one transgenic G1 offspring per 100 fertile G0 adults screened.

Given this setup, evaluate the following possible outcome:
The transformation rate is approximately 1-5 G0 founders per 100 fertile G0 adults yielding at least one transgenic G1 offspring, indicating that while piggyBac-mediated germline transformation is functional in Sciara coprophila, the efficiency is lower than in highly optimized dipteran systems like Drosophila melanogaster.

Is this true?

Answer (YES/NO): YES